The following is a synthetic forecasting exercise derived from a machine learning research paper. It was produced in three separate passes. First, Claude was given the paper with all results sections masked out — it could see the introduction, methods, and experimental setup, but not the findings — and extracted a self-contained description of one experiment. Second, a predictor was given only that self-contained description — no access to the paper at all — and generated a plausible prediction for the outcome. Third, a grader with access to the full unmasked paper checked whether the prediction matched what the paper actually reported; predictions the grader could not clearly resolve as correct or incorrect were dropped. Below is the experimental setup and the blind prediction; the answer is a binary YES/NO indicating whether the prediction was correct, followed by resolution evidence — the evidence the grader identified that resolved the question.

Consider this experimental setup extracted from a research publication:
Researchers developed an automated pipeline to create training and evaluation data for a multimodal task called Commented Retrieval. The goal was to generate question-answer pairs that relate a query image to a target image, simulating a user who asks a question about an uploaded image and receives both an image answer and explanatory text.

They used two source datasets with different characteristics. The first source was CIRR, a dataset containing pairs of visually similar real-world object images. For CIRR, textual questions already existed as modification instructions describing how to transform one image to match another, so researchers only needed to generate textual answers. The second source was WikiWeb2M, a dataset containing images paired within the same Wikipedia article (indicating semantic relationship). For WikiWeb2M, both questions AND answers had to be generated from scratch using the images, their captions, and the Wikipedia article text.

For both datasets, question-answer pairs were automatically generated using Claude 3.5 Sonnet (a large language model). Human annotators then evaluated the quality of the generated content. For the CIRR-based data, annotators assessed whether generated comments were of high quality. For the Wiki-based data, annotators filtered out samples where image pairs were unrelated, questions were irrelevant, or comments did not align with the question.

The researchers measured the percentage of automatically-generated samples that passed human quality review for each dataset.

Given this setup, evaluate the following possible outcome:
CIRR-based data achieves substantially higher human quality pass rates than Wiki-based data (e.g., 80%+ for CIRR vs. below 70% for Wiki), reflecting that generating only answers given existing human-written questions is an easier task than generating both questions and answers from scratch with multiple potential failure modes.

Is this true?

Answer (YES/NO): YES